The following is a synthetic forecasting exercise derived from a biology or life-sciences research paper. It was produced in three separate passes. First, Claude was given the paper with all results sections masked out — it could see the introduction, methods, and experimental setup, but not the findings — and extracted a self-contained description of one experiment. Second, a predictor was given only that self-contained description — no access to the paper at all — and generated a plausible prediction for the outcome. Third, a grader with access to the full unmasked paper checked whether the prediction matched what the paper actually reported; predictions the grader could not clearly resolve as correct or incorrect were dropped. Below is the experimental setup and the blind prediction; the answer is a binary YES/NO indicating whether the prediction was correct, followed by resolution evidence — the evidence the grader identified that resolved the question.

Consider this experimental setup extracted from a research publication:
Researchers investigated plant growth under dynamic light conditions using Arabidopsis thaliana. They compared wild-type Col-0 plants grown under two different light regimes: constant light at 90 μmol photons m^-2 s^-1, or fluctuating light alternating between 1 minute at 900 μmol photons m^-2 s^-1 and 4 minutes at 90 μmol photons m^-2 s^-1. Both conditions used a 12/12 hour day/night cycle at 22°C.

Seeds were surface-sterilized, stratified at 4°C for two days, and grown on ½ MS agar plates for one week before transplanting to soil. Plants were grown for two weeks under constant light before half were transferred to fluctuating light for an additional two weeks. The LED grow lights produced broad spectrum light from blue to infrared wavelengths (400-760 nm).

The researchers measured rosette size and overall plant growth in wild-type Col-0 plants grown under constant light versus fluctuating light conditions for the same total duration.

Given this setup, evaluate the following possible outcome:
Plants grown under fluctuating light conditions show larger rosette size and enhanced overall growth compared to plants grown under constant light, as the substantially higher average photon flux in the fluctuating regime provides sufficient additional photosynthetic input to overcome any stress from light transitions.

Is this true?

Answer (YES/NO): NO